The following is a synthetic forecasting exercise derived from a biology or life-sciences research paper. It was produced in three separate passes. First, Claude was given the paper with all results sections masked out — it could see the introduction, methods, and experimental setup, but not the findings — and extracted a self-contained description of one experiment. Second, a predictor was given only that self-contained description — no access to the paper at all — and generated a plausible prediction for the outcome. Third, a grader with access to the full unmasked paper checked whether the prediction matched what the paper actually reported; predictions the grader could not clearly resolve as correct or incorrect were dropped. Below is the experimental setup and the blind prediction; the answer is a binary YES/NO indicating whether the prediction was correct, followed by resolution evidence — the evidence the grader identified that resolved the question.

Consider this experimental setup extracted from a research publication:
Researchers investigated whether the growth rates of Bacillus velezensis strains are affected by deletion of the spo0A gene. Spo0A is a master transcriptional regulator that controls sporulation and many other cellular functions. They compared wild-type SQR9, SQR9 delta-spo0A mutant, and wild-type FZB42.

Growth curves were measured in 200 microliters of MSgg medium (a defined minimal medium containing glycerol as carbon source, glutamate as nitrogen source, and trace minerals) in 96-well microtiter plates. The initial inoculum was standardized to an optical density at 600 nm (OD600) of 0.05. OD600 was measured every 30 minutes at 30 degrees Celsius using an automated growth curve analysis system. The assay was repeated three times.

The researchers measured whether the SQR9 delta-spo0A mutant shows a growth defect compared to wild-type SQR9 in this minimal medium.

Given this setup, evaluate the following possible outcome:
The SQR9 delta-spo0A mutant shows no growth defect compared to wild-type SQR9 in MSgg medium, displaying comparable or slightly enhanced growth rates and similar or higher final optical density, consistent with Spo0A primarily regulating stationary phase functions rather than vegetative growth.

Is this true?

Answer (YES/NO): YES